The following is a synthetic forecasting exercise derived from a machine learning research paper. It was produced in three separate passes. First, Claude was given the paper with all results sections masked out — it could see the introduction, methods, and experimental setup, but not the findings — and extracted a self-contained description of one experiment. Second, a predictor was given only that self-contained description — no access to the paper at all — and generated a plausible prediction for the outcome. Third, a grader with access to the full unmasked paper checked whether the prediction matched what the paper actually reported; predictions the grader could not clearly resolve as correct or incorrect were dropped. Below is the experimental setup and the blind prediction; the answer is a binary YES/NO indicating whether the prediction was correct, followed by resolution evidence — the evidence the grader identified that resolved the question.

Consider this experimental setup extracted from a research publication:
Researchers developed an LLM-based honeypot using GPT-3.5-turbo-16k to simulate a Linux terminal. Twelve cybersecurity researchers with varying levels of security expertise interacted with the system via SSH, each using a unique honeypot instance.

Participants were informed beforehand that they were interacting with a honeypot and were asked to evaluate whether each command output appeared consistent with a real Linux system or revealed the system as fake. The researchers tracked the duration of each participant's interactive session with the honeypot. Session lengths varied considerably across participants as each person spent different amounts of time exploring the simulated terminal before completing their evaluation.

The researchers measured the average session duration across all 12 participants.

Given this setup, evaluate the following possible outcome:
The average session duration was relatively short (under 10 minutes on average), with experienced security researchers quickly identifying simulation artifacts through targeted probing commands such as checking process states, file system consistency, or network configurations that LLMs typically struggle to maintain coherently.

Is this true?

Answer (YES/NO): NO